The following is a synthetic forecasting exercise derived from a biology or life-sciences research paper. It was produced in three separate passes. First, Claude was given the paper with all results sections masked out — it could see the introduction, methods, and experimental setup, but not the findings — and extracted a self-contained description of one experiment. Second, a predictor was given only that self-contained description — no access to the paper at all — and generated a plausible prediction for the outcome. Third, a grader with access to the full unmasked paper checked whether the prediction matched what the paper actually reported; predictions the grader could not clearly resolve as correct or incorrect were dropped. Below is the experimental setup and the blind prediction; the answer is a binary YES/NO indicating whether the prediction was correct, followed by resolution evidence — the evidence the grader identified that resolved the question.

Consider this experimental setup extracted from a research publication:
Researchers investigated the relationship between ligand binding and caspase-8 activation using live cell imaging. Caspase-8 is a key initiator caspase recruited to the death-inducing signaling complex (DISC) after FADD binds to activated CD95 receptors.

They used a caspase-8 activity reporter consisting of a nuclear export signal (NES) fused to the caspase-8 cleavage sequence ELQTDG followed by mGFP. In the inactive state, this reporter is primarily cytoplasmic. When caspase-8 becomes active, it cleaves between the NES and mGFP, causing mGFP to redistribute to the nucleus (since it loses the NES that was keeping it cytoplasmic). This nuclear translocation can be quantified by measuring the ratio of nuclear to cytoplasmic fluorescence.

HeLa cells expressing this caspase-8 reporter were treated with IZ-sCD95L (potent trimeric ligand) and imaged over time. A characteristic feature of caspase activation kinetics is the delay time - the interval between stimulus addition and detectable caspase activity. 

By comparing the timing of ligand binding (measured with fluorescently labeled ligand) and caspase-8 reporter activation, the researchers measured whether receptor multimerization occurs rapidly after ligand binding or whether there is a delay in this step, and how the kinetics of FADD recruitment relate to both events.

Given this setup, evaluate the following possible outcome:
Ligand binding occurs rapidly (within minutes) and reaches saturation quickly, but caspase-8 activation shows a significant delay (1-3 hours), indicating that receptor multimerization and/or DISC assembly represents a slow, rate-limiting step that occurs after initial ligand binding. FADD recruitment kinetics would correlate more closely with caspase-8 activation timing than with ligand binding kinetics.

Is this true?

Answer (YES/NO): NO